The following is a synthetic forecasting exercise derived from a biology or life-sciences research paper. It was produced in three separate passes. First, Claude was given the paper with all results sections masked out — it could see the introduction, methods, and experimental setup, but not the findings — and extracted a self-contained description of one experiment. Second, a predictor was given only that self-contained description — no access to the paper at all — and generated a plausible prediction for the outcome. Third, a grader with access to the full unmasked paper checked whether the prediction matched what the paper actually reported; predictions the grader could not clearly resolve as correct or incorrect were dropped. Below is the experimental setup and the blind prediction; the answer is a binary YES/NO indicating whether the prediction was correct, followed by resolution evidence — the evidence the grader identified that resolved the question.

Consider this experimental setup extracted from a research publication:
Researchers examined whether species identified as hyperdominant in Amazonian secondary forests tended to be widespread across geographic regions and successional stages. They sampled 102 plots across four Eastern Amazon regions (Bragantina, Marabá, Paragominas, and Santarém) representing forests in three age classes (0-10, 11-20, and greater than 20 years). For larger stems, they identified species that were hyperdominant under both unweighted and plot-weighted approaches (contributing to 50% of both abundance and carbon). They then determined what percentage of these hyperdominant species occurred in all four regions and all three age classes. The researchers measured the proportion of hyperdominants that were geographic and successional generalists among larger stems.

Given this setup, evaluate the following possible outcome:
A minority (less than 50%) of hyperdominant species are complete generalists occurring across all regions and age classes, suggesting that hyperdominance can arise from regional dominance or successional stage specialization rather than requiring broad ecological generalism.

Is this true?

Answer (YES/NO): NO